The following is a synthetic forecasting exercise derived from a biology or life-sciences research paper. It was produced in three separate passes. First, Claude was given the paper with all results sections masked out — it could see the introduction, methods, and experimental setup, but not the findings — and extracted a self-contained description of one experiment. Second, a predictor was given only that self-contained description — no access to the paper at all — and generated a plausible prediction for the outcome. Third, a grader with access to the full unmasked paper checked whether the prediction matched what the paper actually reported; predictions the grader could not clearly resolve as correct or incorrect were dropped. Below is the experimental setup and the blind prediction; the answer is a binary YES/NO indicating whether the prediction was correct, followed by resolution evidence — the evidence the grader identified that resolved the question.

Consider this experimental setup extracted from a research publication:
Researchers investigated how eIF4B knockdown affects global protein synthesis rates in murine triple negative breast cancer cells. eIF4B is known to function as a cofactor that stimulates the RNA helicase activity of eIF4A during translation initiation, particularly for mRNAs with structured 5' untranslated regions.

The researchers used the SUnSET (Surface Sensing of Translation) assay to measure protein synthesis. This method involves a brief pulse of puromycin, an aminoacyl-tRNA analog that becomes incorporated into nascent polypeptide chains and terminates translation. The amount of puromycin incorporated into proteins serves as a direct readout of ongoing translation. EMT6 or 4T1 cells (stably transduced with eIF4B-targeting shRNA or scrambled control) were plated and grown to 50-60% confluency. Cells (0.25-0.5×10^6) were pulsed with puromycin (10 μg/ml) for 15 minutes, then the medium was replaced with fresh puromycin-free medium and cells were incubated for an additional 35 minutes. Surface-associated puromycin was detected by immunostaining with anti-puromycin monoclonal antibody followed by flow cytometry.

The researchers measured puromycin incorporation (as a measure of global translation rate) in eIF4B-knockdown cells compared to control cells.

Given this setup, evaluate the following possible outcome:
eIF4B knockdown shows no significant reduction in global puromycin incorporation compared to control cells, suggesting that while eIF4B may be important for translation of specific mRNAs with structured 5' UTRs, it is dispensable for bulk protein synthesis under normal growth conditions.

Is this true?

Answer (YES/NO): NO